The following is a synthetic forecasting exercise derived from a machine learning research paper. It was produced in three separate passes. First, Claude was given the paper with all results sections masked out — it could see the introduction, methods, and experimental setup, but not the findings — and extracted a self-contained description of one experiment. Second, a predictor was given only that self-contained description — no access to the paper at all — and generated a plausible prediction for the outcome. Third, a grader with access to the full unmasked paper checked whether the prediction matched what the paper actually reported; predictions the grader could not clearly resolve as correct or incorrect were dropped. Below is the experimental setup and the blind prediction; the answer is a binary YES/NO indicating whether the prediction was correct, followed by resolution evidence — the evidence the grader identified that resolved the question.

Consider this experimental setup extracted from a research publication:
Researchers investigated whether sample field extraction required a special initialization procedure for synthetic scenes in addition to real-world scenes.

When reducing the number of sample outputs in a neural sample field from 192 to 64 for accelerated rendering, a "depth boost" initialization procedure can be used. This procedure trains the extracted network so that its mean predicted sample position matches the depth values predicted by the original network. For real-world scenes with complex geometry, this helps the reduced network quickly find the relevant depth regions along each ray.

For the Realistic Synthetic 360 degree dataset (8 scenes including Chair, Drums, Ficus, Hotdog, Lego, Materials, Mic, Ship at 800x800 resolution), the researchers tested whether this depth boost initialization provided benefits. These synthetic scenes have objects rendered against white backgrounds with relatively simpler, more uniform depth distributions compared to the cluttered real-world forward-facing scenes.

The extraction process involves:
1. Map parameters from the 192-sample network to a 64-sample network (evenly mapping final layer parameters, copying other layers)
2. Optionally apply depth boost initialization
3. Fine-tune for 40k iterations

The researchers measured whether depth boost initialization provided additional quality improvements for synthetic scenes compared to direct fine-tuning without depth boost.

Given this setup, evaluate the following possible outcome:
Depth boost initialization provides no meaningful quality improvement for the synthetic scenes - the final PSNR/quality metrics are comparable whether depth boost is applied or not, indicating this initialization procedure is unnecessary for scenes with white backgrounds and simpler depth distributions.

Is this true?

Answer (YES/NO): YES